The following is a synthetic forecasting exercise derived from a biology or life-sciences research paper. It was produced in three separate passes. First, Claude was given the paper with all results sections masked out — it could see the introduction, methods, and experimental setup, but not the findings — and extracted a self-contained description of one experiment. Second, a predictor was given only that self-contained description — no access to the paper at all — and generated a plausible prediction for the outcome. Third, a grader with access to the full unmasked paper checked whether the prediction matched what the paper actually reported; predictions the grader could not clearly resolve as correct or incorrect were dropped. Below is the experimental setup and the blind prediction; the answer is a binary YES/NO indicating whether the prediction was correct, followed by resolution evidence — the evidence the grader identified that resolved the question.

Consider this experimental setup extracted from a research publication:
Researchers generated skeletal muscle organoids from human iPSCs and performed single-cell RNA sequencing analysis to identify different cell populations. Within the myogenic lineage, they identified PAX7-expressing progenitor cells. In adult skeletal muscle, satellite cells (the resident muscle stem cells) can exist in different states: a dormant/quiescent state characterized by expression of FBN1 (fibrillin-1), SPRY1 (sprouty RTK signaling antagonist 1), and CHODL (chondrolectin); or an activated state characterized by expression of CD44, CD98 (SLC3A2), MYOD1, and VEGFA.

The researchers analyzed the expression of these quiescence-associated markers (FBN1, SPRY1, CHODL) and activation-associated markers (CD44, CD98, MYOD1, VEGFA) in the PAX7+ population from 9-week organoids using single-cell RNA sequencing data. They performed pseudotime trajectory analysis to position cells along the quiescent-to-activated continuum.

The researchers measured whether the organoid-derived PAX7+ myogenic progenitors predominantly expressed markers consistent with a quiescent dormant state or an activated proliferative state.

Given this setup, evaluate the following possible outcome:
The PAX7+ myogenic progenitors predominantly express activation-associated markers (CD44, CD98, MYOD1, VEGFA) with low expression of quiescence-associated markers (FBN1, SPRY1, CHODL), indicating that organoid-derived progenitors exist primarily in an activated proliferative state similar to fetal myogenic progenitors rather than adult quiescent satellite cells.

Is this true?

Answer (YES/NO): NO